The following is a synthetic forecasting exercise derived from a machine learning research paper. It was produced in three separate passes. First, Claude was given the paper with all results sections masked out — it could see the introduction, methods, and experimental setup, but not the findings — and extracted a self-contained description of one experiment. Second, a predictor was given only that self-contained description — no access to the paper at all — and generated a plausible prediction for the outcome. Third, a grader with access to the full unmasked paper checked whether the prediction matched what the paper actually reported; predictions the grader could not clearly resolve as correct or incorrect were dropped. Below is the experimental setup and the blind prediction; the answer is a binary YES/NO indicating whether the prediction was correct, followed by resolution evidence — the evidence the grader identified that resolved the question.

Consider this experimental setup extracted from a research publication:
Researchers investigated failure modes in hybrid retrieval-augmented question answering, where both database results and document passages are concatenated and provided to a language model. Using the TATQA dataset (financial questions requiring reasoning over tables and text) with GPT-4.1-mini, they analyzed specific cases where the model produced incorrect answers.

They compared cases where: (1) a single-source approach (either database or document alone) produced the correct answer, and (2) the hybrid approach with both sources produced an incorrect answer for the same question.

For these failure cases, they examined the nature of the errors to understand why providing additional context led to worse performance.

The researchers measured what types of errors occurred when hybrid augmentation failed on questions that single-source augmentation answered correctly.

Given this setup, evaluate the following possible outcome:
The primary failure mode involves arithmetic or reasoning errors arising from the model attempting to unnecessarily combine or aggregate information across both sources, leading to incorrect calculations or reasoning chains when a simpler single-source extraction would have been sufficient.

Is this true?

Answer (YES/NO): NO